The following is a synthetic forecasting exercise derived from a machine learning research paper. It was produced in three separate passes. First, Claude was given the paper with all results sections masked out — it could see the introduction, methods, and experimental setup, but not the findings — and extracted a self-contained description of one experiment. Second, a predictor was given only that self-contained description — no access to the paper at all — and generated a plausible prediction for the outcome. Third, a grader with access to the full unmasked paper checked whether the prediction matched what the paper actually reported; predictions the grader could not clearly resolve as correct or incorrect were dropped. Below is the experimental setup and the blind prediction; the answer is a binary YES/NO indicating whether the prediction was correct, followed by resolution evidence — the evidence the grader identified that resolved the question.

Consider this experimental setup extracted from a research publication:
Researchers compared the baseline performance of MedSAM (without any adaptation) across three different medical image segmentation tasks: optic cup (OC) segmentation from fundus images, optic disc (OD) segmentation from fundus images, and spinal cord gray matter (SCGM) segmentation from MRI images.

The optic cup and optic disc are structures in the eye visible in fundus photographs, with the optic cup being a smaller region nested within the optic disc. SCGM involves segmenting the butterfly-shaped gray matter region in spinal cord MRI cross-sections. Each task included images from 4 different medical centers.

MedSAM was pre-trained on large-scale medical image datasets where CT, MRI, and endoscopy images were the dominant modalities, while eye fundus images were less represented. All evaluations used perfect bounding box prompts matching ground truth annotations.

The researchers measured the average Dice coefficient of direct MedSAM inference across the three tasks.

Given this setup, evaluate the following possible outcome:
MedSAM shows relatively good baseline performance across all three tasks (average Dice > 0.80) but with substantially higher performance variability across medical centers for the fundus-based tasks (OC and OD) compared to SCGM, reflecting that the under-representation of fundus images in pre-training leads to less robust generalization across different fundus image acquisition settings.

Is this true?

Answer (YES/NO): NO